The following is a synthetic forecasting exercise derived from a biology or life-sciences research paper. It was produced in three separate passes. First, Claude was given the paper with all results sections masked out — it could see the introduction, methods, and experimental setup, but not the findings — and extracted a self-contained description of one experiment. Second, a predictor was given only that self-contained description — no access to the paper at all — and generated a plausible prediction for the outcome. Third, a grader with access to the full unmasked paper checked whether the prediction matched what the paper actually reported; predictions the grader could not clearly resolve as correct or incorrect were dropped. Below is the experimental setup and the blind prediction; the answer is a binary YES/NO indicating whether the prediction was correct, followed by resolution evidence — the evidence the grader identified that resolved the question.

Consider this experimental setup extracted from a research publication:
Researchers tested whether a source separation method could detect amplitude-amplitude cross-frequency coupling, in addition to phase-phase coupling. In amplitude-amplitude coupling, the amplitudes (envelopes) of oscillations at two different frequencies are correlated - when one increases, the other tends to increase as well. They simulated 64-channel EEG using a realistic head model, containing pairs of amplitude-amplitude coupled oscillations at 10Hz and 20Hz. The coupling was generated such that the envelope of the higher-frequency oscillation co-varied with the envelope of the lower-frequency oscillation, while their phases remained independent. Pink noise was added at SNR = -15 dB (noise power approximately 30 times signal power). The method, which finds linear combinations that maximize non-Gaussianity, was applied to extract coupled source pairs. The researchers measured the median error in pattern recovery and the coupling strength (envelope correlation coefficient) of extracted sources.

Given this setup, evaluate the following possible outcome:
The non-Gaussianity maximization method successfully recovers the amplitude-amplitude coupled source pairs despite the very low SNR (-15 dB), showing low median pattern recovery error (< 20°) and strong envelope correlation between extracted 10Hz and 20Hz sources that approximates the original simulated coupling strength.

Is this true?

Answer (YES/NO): NO